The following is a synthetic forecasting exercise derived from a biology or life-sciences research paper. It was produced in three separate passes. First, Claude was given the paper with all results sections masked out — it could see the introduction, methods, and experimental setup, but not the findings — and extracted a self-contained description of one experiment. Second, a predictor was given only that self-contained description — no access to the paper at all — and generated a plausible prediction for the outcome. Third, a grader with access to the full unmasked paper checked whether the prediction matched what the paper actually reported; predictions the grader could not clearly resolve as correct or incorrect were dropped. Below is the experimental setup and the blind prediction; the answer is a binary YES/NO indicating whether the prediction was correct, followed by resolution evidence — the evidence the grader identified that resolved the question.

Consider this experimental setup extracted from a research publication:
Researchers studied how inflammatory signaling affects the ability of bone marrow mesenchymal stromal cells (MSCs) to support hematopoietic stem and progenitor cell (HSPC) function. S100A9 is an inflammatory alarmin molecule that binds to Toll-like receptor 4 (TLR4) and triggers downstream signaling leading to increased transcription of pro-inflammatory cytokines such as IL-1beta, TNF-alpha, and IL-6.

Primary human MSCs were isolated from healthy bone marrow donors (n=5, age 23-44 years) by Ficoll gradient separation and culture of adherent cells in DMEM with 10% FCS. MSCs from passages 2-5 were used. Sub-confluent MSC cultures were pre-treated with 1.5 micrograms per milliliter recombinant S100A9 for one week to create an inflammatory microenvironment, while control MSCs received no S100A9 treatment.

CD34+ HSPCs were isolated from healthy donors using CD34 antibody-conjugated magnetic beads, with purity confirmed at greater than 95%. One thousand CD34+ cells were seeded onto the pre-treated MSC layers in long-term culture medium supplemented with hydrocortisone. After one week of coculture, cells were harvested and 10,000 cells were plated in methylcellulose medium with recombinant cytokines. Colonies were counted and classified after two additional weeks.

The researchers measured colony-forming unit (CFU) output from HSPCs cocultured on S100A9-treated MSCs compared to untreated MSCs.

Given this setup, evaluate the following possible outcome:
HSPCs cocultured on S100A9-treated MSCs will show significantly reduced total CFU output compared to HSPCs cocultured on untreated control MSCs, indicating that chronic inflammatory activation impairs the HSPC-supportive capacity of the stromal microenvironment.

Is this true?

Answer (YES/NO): NO